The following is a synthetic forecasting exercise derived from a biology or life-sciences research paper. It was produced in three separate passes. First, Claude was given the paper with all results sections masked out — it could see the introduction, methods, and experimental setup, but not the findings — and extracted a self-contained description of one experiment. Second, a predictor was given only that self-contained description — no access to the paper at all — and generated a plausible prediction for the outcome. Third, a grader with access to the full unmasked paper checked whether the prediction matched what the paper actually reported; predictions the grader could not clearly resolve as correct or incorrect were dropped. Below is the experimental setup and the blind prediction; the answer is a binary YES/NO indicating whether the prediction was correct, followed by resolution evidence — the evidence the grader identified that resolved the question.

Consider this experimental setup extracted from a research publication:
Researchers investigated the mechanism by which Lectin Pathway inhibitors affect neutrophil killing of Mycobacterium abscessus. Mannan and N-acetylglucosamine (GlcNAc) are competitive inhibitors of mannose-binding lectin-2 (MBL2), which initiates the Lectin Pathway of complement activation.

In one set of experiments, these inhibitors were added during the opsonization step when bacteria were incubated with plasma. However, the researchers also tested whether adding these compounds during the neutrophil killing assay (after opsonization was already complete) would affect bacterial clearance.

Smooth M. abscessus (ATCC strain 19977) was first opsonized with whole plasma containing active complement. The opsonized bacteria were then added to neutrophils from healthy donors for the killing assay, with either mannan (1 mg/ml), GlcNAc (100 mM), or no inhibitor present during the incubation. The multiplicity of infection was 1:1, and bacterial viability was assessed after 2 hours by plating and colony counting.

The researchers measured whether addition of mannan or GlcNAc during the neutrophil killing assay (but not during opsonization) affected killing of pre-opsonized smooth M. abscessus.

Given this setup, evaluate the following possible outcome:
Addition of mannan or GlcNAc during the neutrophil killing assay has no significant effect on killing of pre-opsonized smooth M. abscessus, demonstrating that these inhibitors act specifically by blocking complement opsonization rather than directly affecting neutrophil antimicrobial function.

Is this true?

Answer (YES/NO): NO